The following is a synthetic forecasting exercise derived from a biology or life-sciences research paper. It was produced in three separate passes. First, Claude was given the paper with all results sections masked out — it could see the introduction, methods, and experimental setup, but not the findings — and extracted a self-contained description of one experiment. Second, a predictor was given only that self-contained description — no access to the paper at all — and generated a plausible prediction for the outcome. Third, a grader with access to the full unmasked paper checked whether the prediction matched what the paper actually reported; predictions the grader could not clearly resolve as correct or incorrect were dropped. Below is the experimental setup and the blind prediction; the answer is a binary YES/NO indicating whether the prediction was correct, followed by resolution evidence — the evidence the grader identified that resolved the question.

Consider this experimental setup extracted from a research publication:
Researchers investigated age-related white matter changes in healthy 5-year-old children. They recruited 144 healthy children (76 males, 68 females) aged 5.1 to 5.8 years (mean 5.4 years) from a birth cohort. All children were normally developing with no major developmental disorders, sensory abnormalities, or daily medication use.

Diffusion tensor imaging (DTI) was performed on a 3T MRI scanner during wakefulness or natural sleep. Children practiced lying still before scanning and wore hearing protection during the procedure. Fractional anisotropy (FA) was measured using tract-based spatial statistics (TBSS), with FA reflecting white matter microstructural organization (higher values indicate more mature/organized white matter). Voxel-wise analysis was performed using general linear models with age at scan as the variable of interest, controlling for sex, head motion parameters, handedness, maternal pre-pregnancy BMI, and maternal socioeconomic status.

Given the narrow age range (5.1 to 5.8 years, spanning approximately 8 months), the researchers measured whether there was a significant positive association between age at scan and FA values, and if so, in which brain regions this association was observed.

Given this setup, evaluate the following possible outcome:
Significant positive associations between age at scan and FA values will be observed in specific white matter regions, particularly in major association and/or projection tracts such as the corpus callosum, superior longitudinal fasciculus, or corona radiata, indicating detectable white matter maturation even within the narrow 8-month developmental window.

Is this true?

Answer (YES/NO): YES